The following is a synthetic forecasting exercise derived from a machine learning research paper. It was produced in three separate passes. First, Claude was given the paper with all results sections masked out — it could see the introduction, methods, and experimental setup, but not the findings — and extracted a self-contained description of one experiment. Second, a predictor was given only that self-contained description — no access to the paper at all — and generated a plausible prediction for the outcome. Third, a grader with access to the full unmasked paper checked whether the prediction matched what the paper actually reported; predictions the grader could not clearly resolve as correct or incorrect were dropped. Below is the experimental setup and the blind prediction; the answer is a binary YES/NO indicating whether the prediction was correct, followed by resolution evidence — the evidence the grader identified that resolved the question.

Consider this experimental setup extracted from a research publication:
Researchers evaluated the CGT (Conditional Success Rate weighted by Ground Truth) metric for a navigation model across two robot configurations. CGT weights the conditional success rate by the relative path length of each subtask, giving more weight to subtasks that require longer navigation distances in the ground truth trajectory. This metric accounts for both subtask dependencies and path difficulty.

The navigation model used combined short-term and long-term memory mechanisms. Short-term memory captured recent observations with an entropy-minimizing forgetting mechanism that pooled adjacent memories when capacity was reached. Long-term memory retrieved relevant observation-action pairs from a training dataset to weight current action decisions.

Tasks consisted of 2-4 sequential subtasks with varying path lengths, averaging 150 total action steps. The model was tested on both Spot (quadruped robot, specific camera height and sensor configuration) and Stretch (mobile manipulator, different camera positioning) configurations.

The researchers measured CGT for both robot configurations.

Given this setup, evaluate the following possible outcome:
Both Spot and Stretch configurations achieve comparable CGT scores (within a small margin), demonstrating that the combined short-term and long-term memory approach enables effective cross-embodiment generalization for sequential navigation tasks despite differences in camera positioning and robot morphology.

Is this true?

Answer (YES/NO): NO